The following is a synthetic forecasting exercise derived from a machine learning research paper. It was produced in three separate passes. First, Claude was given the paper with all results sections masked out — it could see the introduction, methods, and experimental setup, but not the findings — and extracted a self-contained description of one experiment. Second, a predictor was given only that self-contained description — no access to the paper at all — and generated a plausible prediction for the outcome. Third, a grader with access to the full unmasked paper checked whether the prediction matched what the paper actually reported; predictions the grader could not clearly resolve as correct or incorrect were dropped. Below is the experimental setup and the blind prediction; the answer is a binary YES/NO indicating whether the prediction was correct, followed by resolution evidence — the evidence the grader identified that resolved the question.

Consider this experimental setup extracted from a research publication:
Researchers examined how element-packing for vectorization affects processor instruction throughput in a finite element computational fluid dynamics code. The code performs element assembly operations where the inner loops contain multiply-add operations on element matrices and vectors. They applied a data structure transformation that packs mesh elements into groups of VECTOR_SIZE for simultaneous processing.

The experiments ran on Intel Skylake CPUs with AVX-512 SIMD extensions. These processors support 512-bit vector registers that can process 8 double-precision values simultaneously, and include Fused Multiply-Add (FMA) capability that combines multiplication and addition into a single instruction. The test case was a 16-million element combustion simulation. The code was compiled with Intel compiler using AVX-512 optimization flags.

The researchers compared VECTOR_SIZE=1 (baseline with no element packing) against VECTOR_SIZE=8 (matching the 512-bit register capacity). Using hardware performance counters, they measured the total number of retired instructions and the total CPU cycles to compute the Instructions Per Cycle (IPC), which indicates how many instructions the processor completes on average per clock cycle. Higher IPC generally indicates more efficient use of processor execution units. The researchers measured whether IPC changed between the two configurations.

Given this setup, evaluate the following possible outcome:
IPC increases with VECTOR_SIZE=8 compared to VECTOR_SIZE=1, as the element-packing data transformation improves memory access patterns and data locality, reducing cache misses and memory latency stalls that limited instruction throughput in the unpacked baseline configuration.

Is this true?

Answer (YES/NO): NO